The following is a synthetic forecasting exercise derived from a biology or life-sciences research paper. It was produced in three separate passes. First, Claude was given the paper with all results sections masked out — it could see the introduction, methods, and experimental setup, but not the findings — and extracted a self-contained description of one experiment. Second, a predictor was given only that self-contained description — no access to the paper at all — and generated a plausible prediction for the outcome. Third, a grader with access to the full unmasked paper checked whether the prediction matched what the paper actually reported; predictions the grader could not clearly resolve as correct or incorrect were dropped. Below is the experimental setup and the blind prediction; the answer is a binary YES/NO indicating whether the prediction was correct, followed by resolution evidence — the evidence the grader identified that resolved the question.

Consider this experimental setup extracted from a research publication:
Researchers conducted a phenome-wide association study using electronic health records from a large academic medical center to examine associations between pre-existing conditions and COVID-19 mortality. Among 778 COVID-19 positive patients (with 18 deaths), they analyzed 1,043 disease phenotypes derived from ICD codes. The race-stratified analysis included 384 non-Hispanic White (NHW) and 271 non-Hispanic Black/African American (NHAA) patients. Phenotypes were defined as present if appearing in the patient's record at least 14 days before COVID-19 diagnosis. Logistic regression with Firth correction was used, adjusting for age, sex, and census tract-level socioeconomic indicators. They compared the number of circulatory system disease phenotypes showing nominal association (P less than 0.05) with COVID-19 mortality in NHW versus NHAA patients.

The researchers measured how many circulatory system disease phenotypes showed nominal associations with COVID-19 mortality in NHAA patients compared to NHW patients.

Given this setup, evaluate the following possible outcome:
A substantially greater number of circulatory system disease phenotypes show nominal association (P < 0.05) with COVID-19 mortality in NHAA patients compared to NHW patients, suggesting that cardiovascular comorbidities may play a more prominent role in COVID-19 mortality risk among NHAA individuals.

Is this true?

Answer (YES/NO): YES